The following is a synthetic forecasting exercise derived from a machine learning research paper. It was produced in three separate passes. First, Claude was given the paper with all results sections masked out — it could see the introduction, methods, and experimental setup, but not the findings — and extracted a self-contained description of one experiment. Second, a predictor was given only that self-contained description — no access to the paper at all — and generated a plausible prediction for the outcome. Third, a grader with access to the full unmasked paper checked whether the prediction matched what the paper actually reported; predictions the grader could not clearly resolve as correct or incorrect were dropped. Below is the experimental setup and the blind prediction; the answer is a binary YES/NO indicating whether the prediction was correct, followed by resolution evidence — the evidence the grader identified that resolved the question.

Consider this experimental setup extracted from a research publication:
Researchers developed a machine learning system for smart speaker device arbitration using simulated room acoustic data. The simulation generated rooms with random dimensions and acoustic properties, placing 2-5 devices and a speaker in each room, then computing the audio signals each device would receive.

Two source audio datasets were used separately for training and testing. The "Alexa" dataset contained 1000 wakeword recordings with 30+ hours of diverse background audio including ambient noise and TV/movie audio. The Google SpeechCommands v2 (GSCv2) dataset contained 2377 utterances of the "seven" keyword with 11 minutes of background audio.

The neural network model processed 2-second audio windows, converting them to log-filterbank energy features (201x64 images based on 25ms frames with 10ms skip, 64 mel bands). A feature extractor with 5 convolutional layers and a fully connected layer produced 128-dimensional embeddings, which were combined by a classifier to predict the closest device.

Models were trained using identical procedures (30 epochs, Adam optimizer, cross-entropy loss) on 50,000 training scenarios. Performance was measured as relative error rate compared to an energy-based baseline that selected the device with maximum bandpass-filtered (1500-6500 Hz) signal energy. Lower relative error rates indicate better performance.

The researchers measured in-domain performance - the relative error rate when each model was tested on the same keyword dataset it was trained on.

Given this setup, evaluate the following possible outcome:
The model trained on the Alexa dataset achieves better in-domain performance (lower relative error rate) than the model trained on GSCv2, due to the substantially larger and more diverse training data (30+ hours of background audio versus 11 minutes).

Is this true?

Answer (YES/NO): NO